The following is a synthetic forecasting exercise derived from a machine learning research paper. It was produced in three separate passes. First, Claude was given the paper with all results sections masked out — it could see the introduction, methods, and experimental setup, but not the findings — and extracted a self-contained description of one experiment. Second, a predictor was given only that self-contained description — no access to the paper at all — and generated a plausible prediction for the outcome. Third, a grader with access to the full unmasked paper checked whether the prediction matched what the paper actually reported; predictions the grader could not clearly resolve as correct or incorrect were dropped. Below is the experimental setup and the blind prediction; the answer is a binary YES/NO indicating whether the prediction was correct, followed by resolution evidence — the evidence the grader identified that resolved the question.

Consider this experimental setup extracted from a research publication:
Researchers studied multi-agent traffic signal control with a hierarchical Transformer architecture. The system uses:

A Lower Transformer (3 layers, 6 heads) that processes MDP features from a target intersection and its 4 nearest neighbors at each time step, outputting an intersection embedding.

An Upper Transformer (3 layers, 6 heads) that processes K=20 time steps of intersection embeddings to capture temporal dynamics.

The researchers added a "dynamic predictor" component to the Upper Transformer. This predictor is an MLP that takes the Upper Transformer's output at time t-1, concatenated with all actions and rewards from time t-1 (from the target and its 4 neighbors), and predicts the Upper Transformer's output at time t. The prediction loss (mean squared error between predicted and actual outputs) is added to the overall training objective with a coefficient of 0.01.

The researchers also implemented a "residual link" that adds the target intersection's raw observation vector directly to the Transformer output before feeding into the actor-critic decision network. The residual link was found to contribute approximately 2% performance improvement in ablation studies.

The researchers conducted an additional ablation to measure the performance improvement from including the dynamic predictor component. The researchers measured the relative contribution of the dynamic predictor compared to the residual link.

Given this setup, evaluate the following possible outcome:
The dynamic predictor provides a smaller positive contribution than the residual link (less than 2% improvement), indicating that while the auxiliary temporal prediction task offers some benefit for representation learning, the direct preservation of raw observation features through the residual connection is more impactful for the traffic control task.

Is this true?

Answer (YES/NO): NO